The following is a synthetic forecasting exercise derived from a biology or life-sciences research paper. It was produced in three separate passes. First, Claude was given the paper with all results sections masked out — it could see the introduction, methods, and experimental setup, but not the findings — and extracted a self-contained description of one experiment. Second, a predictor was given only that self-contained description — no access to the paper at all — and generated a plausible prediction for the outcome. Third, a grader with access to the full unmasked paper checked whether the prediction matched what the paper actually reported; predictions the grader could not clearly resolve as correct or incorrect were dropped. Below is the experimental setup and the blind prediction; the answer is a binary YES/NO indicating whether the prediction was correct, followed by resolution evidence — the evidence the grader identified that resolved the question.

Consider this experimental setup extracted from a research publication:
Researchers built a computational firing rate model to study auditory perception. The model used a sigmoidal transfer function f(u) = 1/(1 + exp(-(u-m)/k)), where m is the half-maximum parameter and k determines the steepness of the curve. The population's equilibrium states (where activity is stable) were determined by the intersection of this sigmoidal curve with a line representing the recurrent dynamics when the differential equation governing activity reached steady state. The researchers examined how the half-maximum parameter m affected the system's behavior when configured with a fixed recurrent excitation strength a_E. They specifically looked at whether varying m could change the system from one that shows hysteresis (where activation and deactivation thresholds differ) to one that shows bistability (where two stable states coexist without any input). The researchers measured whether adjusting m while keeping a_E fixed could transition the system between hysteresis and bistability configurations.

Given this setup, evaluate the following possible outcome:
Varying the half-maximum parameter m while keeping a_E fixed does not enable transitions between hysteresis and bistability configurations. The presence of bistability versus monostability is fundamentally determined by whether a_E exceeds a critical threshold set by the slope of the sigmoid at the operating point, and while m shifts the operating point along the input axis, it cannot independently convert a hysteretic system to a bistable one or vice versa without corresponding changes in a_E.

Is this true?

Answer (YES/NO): NO